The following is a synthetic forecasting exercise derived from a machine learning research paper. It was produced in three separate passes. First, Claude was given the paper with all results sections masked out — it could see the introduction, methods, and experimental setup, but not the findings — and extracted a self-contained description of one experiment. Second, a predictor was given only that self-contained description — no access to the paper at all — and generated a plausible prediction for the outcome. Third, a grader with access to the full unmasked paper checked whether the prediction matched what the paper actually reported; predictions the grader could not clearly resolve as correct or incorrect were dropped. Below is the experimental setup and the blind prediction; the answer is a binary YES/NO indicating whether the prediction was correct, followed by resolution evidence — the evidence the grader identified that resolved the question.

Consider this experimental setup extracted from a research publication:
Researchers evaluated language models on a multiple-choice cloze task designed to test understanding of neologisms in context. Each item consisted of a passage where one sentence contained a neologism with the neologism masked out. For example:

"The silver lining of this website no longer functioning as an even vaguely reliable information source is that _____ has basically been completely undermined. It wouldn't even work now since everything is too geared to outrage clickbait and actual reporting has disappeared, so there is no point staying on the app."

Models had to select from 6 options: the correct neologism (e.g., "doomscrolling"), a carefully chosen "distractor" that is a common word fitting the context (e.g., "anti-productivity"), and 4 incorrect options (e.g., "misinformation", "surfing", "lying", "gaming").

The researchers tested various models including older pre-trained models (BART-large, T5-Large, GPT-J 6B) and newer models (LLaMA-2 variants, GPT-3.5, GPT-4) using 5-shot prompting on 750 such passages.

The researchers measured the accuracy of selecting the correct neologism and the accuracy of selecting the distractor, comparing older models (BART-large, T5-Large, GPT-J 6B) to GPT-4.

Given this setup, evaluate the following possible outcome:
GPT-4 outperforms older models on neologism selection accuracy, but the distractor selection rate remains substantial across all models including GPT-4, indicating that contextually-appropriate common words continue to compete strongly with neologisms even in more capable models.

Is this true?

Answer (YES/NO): NO